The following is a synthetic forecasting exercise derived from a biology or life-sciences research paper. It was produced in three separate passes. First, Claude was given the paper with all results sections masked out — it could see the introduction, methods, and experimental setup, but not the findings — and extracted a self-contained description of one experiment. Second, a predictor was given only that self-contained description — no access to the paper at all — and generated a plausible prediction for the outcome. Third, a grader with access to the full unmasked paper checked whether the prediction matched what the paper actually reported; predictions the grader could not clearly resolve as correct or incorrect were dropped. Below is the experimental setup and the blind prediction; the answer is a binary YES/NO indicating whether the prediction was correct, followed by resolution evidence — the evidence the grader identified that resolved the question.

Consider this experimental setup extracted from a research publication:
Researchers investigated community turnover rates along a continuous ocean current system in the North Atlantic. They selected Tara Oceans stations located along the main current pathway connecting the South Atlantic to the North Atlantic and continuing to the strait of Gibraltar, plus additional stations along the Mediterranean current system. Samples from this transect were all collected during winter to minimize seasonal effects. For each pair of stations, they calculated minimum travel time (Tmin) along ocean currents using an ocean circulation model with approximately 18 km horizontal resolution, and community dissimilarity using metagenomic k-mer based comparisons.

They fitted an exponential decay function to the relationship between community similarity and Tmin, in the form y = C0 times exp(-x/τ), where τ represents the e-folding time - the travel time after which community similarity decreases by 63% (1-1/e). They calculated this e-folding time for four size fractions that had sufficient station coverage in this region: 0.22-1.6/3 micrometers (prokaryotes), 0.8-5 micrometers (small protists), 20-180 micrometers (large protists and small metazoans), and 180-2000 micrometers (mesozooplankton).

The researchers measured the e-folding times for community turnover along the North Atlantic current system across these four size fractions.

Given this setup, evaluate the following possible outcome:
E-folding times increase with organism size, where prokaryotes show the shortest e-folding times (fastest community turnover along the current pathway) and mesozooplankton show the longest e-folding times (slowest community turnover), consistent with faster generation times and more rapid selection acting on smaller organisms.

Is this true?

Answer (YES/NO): YES